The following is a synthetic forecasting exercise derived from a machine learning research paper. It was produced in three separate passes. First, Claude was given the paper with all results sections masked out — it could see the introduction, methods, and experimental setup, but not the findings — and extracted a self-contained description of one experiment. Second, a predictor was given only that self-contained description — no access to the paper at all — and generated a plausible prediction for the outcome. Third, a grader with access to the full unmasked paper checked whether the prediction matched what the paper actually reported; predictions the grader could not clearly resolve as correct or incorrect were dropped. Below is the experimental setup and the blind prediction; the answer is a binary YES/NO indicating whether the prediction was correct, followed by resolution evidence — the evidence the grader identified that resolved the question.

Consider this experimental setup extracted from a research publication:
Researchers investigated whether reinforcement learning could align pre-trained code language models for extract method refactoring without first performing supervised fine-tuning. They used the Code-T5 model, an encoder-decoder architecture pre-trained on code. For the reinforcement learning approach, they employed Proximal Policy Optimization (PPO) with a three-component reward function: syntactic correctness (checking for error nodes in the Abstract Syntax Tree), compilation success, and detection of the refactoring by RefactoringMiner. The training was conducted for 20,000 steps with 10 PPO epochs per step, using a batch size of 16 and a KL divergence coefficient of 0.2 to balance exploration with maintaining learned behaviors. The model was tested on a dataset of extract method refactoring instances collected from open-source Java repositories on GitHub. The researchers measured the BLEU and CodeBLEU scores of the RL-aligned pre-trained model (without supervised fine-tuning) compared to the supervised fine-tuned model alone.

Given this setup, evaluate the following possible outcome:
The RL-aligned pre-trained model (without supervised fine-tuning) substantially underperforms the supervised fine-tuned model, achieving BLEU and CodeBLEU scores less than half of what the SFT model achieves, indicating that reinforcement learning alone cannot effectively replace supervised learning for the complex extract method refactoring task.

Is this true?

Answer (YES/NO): NO